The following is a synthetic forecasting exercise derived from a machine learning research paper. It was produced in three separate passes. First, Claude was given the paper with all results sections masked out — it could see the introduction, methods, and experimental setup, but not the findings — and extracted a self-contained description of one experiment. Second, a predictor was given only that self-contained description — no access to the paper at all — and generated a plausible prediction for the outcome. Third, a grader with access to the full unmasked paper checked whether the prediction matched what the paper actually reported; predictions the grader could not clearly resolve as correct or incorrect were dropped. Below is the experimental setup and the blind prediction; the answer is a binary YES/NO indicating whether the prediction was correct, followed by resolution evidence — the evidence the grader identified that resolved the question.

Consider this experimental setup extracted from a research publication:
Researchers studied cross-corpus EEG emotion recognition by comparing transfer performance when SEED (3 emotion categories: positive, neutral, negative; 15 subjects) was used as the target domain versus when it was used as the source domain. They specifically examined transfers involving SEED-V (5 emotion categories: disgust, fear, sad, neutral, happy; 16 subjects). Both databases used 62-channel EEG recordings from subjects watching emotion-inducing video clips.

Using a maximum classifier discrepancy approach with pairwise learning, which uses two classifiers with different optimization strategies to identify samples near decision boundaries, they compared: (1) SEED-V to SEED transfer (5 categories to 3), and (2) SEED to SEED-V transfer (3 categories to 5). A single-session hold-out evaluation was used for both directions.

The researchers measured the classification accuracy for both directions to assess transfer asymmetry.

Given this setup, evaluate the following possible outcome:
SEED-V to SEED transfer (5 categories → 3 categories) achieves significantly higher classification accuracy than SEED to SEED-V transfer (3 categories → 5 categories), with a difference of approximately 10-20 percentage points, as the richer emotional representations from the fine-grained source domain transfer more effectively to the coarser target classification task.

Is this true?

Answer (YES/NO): YES